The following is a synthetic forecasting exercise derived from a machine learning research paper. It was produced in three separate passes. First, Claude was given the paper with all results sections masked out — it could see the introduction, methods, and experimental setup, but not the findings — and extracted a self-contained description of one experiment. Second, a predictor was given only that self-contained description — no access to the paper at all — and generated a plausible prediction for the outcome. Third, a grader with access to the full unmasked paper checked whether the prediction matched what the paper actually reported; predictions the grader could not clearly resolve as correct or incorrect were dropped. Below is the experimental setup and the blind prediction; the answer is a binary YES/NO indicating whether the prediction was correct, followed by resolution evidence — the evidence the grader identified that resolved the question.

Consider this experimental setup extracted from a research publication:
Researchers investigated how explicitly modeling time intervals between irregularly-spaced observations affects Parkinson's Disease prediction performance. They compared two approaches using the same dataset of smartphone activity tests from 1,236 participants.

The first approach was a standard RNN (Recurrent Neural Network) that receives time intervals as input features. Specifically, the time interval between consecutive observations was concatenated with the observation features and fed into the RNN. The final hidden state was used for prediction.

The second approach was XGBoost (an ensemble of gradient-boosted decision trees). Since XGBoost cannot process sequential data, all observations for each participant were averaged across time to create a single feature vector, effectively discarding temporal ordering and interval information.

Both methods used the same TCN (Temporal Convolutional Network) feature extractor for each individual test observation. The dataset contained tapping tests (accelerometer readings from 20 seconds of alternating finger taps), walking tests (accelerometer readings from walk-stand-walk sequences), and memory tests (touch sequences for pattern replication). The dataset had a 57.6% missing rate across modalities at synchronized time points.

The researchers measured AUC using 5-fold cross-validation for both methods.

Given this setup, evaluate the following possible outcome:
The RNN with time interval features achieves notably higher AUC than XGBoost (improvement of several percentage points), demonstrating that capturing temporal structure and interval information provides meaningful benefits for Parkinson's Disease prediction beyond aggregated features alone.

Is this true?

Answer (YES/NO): YES